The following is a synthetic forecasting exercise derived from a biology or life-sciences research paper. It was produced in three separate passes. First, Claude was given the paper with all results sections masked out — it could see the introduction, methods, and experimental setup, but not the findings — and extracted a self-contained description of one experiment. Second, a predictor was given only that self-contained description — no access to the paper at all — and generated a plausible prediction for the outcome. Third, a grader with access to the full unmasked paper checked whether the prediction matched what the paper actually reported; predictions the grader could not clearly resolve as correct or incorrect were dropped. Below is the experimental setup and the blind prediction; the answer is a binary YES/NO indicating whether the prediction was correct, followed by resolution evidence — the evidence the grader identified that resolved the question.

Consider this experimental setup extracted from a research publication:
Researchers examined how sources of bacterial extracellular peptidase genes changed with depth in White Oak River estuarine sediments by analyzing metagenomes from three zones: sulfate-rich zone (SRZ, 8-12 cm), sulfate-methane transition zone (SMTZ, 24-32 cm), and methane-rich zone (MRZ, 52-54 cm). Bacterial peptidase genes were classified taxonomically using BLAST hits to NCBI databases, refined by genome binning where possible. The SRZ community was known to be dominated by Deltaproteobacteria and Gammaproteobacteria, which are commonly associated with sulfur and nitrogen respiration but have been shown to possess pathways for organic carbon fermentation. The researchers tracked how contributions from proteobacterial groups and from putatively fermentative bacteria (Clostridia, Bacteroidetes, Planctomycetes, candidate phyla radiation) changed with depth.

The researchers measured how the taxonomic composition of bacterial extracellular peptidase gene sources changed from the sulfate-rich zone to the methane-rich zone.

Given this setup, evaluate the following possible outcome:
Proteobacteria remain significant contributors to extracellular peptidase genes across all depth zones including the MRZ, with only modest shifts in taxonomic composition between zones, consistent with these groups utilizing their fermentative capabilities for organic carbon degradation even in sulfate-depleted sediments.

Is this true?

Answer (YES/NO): YES